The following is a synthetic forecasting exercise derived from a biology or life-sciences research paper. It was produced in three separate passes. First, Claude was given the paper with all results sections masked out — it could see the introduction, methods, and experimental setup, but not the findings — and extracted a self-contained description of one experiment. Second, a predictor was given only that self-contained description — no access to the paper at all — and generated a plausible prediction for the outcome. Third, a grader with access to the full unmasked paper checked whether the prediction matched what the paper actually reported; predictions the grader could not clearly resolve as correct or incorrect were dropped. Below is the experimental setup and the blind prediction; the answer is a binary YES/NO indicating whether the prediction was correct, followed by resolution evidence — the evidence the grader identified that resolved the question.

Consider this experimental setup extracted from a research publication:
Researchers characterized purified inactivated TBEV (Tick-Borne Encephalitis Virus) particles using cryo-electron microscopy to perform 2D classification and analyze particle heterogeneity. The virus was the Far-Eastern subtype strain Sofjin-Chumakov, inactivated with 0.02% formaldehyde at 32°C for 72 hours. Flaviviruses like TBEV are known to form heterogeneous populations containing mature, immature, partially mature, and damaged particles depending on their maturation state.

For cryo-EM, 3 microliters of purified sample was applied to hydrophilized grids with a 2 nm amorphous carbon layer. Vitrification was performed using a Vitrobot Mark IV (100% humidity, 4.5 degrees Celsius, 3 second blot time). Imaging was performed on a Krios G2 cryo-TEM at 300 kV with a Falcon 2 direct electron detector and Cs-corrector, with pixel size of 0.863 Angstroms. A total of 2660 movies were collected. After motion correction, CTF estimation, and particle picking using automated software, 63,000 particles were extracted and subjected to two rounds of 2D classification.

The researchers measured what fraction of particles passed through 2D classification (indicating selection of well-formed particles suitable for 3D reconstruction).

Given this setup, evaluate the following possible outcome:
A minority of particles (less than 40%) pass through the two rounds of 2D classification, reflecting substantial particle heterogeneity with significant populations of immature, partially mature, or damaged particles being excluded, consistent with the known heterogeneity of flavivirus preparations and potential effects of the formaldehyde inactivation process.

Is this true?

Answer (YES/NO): NO